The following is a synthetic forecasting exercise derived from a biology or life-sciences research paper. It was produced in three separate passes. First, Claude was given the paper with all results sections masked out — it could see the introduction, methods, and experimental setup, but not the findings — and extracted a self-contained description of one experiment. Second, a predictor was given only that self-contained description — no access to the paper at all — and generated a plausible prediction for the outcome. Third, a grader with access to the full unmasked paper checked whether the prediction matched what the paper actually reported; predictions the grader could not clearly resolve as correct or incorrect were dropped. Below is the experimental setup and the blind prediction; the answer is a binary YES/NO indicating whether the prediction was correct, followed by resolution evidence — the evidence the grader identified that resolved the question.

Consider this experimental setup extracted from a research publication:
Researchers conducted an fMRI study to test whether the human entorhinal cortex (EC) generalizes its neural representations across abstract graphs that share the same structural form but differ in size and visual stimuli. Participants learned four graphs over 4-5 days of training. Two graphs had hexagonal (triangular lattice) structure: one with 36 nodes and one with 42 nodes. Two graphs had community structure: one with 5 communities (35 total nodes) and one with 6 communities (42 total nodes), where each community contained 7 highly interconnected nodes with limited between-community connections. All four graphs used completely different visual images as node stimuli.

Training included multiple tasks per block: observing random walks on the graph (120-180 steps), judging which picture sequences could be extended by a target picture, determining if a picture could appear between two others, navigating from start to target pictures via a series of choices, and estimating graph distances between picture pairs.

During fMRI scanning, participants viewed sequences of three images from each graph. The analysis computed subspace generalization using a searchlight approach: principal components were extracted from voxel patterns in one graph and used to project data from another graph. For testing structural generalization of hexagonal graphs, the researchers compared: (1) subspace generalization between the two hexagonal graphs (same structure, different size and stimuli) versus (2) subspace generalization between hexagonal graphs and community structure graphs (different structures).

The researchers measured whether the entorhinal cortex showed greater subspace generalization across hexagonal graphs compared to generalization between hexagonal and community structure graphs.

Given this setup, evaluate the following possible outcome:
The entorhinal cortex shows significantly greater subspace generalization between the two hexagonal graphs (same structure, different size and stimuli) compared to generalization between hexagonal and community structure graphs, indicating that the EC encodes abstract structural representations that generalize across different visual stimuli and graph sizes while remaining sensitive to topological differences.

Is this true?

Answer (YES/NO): YES